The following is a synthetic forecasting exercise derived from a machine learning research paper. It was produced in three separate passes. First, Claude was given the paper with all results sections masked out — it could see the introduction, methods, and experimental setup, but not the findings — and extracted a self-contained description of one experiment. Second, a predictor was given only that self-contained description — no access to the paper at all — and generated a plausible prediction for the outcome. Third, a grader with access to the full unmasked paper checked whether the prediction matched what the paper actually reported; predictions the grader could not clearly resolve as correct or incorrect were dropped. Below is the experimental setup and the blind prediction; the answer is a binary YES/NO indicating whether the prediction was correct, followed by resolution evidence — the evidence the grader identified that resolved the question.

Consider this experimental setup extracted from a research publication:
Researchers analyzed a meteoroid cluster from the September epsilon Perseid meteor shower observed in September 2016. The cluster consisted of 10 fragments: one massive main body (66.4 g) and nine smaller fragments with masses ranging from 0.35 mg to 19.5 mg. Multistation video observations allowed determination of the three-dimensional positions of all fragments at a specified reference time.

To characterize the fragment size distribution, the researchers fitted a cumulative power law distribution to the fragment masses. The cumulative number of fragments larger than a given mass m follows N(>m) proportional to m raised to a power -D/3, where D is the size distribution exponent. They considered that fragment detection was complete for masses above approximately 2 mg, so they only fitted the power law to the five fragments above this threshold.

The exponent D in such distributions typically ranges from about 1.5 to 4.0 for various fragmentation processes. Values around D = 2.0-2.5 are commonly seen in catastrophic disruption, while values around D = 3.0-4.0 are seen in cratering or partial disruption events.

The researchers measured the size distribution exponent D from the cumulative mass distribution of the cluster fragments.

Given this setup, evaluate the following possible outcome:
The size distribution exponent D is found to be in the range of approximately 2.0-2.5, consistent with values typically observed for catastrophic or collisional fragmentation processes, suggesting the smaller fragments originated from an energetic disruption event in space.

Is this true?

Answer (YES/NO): NO